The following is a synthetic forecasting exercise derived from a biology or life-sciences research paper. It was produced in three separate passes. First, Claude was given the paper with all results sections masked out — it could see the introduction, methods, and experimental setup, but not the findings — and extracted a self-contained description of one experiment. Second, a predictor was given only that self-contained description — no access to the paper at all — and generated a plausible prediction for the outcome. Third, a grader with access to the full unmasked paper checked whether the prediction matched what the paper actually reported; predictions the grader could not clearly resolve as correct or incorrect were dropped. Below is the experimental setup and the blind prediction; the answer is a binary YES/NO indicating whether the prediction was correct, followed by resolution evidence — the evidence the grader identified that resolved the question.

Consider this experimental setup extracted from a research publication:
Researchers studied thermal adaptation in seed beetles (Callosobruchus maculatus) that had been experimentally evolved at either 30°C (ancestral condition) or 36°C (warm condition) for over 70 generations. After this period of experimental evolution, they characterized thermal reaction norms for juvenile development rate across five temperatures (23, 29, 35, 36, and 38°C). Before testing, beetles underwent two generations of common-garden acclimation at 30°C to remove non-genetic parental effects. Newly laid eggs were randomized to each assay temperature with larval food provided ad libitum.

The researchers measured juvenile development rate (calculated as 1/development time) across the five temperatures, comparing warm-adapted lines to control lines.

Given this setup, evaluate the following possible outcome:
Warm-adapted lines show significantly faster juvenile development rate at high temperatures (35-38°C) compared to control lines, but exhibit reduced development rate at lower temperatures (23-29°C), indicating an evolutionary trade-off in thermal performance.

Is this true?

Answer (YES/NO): NO